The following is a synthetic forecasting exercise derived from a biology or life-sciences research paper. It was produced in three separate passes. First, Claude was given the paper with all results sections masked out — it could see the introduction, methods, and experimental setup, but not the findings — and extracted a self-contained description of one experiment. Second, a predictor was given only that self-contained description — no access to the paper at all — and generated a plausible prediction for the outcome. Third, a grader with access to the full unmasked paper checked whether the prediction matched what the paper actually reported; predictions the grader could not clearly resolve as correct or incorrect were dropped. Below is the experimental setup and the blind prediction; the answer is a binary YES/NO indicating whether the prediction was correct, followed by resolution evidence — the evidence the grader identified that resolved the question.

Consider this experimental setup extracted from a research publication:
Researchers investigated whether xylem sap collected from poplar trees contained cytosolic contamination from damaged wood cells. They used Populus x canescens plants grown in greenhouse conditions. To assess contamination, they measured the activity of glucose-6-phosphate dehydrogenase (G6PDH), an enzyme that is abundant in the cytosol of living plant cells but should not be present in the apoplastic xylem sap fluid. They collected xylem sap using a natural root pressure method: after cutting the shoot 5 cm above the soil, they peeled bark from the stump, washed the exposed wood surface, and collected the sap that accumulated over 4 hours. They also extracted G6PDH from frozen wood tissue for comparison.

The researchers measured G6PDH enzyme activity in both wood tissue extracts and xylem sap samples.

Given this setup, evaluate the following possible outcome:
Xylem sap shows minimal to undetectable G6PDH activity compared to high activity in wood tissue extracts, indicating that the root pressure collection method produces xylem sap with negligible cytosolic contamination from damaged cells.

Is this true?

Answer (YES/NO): YES